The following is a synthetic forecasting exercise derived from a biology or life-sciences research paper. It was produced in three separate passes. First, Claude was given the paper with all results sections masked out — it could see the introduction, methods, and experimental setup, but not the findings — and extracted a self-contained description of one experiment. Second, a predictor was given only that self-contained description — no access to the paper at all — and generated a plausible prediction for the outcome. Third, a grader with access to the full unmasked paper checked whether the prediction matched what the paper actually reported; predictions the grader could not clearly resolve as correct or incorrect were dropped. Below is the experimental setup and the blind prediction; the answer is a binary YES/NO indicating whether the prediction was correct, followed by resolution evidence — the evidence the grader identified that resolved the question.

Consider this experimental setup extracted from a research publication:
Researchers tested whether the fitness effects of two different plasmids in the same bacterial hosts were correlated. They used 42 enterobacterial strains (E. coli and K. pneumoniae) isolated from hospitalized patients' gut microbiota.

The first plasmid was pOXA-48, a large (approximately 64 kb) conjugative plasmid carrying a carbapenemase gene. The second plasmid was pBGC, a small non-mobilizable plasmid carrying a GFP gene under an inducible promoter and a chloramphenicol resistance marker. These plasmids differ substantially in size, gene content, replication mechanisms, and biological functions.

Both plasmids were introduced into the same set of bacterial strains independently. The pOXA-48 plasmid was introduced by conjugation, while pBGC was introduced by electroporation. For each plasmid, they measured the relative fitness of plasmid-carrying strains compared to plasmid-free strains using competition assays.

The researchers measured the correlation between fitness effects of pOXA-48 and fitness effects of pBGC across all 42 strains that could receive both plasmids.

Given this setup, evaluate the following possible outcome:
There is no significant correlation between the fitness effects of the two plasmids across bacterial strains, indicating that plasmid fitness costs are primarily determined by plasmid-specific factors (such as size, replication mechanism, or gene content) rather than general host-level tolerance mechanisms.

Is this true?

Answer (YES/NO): YES